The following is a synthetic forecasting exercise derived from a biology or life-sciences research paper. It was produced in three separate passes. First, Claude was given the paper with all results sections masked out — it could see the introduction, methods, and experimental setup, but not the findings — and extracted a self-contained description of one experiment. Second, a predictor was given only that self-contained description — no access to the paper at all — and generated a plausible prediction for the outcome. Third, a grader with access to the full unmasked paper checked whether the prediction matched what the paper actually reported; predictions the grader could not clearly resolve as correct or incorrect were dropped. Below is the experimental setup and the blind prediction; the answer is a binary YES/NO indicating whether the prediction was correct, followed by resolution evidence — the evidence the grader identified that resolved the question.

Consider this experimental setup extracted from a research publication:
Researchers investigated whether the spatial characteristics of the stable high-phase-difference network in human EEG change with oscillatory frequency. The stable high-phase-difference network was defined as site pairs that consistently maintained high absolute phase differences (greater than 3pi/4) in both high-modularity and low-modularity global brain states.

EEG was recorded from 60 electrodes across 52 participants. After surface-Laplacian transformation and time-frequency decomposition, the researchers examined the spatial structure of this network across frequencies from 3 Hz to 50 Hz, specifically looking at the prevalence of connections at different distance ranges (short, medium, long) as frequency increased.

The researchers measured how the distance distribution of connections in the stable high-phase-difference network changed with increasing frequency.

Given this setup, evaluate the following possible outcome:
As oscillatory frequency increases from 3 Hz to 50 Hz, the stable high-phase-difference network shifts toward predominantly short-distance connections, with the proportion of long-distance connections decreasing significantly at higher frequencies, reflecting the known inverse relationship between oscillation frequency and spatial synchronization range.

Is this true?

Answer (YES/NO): NO